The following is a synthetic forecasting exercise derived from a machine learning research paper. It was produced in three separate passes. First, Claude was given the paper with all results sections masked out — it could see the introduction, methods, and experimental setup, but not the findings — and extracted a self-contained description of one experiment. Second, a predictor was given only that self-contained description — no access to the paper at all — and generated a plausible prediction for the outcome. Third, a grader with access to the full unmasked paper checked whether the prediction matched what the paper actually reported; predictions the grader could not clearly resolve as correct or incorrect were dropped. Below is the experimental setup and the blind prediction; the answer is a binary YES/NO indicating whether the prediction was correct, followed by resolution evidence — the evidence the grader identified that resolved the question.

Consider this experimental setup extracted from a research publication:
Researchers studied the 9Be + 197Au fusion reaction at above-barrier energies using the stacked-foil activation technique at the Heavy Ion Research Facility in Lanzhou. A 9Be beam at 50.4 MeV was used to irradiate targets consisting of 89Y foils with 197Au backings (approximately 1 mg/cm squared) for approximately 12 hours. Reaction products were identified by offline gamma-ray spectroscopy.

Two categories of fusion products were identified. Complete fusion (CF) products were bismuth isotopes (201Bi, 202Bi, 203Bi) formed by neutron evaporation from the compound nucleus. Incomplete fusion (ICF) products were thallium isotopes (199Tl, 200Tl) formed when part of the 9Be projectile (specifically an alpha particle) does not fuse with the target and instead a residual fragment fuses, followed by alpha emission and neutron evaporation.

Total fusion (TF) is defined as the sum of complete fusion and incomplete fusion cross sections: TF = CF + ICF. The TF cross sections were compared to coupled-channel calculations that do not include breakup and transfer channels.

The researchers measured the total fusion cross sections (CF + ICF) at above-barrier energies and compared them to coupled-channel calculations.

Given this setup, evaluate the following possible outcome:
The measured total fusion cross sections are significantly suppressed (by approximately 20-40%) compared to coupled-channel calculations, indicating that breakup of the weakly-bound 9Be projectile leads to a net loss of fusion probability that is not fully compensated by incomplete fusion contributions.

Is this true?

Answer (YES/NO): NO